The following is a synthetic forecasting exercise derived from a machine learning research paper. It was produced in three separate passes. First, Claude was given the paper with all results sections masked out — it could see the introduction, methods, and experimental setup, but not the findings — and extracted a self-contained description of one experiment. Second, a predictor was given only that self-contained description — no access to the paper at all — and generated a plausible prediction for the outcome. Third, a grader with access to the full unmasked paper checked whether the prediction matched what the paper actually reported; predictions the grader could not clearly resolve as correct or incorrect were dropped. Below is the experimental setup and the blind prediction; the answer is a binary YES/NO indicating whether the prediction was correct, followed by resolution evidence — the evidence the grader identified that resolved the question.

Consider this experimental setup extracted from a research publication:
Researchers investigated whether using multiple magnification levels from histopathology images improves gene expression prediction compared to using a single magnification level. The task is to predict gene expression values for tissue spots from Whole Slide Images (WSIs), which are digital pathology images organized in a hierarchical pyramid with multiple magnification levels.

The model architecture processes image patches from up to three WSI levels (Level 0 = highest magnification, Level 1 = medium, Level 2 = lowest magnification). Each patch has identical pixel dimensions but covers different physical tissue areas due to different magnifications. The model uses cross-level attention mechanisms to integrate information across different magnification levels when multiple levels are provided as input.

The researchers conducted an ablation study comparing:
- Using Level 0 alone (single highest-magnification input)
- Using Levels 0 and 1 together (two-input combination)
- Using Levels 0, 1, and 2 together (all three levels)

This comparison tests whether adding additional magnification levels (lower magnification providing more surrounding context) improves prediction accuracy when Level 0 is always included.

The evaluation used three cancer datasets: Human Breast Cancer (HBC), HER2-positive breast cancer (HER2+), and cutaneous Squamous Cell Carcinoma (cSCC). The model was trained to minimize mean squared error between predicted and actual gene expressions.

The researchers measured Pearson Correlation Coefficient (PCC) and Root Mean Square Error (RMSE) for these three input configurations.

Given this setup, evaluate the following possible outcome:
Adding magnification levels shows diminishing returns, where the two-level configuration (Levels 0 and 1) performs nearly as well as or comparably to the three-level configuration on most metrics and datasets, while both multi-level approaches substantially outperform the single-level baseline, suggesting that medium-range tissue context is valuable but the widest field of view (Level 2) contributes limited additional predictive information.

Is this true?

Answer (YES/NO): NO